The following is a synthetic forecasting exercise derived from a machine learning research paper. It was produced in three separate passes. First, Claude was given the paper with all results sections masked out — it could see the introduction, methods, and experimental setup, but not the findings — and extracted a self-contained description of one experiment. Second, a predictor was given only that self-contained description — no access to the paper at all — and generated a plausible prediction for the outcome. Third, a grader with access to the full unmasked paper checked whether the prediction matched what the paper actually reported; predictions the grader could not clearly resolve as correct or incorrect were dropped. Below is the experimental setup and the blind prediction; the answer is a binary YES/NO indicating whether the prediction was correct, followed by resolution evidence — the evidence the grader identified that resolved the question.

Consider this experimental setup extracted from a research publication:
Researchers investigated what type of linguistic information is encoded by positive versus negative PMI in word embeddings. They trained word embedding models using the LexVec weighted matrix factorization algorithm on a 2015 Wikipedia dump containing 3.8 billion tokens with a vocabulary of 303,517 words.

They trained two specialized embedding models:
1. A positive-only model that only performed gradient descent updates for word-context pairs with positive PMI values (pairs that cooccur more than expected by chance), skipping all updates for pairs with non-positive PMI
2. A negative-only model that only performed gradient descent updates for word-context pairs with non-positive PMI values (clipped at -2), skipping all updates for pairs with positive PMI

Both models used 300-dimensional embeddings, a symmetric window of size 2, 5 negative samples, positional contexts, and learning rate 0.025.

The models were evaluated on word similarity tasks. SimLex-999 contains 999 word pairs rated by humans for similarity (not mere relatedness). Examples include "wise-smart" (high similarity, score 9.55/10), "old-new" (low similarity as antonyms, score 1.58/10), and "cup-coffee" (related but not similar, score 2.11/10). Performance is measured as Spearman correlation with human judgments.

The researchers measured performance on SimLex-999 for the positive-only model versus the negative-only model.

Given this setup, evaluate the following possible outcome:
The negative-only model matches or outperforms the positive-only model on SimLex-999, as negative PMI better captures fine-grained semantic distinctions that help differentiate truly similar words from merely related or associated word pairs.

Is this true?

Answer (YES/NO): NO